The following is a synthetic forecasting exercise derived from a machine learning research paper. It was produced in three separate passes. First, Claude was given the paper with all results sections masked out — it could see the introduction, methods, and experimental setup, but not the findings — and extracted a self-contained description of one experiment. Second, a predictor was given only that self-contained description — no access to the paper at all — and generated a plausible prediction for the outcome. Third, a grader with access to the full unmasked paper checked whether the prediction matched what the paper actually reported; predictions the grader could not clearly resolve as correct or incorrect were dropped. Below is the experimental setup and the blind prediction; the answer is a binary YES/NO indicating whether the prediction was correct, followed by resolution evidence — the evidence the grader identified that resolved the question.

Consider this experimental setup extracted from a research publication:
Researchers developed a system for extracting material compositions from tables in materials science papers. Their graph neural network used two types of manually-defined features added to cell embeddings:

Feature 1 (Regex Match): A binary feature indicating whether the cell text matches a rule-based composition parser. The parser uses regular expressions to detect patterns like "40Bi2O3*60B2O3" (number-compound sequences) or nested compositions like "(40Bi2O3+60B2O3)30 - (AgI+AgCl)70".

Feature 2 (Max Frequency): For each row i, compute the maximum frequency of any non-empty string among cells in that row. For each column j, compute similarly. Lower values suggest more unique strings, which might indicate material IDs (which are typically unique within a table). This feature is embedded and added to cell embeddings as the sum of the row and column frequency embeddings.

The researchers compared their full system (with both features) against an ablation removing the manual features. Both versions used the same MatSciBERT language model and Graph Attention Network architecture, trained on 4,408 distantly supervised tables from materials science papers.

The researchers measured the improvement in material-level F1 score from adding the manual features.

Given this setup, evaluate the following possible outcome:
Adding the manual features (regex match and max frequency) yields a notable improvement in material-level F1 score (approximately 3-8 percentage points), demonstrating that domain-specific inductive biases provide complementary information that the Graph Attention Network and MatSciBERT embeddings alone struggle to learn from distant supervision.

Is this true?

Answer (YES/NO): NO